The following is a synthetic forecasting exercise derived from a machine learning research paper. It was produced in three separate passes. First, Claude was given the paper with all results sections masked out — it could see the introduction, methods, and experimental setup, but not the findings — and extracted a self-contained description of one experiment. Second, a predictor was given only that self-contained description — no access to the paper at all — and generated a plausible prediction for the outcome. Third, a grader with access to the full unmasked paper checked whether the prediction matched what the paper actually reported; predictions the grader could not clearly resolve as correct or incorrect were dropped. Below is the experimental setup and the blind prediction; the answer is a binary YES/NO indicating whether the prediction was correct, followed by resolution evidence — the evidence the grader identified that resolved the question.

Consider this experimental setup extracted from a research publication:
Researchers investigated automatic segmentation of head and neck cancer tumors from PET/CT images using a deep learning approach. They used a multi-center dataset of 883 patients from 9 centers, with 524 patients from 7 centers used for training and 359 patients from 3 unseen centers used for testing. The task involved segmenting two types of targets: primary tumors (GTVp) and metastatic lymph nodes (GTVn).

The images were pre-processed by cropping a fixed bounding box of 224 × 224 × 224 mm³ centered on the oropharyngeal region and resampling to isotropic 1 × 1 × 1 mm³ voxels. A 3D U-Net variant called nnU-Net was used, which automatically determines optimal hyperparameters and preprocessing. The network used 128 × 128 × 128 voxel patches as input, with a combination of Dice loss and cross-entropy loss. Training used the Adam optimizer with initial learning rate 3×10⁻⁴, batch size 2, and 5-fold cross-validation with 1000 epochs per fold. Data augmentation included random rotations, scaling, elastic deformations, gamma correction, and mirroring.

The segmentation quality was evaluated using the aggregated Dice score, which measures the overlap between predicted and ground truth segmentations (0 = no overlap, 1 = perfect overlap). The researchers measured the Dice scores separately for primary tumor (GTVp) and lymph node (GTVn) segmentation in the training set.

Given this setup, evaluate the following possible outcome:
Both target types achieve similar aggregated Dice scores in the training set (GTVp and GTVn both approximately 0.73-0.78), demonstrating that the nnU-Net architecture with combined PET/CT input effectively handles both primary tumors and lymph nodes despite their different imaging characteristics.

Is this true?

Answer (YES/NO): NO